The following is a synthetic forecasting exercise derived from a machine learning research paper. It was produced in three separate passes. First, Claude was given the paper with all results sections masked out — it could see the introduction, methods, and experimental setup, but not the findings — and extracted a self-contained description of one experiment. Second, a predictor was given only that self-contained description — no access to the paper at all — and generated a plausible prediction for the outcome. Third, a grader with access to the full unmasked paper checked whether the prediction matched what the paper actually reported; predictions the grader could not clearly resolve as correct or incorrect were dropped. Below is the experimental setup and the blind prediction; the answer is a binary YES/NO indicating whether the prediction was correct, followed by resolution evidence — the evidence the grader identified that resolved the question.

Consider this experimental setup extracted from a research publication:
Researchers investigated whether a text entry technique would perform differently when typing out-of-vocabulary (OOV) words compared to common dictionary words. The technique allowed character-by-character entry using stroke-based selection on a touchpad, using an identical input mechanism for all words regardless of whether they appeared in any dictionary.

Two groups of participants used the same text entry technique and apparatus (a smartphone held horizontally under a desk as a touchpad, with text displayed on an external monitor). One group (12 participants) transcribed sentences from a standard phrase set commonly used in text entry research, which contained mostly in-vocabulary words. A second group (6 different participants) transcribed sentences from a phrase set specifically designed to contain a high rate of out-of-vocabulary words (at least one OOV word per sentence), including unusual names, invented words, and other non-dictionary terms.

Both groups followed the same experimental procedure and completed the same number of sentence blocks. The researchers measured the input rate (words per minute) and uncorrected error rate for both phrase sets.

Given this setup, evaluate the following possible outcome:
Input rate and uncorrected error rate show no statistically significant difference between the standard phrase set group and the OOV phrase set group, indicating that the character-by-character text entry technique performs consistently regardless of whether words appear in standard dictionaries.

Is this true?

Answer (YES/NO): YES